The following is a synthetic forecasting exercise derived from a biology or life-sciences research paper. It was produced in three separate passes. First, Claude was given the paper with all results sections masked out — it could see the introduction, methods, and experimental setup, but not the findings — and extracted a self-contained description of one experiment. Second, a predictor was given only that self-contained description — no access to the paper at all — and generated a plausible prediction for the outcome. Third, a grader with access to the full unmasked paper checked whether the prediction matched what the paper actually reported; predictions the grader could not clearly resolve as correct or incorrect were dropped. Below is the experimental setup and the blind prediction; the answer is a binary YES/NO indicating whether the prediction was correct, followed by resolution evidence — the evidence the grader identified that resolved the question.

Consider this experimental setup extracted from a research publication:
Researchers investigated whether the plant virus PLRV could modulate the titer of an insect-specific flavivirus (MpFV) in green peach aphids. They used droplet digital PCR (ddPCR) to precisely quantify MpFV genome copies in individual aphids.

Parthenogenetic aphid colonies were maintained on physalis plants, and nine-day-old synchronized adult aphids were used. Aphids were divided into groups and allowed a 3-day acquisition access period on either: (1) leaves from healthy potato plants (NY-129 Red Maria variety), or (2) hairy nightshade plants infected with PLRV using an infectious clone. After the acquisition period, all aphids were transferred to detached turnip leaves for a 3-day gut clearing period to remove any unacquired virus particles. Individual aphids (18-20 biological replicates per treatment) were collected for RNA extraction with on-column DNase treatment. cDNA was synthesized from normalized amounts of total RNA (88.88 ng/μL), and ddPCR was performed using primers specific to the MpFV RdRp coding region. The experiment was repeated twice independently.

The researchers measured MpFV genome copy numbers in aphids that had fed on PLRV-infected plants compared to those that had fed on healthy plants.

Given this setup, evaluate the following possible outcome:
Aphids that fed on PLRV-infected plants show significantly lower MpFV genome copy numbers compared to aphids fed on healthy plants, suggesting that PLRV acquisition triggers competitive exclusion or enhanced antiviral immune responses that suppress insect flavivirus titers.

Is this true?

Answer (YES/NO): NO